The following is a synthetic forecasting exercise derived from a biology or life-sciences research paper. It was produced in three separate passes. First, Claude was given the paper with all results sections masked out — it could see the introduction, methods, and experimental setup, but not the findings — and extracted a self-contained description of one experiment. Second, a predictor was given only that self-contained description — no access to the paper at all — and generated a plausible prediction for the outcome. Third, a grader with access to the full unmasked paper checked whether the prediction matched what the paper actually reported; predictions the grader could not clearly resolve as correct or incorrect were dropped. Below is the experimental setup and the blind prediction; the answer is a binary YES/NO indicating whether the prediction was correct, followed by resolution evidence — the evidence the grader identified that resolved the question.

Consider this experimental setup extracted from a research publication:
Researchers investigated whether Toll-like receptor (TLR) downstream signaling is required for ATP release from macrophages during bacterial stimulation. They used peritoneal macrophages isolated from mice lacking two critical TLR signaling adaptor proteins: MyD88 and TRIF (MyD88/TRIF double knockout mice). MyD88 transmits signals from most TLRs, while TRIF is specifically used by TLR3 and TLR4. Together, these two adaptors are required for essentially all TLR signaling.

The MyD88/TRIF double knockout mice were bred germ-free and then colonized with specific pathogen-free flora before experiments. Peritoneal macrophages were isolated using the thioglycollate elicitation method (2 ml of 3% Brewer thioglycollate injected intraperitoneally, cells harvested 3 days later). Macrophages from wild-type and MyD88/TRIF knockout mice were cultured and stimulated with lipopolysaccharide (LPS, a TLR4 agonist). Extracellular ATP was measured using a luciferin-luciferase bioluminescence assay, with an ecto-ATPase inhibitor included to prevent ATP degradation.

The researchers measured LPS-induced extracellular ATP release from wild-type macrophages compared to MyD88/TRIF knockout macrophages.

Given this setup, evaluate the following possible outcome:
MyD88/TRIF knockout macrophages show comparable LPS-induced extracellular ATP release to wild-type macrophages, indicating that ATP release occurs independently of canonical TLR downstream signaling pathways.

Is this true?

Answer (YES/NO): NO